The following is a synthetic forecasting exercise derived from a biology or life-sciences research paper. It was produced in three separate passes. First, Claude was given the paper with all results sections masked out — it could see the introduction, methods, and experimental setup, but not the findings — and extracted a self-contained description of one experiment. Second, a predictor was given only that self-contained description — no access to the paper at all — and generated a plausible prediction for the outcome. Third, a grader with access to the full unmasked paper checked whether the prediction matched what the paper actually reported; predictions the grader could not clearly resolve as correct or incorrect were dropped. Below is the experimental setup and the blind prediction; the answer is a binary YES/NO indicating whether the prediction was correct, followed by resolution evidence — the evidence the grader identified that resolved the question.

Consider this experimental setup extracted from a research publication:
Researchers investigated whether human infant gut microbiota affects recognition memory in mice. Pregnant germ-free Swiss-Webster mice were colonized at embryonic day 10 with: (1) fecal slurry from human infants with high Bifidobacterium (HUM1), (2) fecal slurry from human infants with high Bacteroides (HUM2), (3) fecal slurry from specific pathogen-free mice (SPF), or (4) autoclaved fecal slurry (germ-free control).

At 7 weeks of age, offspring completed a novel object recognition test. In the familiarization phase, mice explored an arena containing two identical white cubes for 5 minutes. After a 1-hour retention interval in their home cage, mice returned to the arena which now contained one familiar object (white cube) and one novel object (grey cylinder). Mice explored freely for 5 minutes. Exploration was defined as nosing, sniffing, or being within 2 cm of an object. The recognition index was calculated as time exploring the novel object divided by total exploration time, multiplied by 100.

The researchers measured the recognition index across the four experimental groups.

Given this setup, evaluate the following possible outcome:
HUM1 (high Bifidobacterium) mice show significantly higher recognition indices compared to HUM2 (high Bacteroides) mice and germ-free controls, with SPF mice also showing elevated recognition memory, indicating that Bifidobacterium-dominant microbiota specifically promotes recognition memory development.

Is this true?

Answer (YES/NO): NO